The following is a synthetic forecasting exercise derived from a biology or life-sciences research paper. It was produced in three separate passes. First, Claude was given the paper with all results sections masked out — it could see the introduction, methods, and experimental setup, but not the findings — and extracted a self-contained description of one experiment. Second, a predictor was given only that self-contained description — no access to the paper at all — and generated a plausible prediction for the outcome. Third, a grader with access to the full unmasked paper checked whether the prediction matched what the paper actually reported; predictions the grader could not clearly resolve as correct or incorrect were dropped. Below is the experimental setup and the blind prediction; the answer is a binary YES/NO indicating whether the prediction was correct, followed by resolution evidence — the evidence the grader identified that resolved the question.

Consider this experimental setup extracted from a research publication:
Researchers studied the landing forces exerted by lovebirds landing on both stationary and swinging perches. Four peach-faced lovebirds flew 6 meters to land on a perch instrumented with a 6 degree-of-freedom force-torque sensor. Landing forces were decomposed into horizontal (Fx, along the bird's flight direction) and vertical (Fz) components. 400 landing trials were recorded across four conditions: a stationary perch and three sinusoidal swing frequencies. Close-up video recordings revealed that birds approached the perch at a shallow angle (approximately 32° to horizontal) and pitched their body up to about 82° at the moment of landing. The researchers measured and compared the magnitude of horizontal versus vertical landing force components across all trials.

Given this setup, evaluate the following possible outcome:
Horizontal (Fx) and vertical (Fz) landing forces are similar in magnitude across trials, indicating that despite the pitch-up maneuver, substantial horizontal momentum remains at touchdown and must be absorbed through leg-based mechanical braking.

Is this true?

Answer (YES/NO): NO